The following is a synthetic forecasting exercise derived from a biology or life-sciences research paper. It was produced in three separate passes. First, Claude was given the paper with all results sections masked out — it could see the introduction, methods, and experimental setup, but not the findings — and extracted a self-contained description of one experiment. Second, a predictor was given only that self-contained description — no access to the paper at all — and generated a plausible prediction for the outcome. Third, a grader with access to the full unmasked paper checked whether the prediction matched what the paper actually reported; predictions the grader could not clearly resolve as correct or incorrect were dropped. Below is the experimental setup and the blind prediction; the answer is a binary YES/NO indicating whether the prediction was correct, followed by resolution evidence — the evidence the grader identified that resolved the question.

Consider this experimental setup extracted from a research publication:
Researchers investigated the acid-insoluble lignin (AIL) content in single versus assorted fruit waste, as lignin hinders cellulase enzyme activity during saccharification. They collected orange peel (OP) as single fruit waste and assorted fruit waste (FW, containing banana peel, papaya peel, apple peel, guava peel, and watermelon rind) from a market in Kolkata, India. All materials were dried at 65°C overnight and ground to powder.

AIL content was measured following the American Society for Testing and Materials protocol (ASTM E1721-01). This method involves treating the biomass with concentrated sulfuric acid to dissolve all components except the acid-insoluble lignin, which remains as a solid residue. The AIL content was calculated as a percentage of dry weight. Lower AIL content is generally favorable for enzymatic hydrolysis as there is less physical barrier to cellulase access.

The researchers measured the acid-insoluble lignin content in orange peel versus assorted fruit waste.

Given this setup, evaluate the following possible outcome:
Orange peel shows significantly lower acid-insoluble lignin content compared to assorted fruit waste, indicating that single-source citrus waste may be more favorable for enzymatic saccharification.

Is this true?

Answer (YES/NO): YES